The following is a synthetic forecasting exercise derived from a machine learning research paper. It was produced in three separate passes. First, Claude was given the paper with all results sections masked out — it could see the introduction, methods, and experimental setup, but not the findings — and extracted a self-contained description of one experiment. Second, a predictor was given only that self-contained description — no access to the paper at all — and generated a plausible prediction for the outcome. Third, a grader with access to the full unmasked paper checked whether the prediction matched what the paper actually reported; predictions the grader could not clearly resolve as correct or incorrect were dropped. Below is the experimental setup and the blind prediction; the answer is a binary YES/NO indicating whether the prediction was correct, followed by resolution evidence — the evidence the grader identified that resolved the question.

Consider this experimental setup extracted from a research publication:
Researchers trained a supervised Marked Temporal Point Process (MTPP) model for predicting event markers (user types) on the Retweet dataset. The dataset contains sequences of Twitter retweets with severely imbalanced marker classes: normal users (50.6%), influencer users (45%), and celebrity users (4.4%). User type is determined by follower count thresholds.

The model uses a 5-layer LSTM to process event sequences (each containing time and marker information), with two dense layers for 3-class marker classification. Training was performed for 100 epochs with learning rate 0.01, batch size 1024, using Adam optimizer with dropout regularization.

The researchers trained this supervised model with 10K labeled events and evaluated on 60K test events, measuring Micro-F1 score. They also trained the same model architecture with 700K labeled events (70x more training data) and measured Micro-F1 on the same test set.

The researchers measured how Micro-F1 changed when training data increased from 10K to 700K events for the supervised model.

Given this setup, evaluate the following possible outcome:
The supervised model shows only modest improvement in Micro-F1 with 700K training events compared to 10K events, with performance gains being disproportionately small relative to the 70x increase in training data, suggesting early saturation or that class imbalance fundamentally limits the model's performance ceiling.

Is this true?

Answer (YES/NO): NO